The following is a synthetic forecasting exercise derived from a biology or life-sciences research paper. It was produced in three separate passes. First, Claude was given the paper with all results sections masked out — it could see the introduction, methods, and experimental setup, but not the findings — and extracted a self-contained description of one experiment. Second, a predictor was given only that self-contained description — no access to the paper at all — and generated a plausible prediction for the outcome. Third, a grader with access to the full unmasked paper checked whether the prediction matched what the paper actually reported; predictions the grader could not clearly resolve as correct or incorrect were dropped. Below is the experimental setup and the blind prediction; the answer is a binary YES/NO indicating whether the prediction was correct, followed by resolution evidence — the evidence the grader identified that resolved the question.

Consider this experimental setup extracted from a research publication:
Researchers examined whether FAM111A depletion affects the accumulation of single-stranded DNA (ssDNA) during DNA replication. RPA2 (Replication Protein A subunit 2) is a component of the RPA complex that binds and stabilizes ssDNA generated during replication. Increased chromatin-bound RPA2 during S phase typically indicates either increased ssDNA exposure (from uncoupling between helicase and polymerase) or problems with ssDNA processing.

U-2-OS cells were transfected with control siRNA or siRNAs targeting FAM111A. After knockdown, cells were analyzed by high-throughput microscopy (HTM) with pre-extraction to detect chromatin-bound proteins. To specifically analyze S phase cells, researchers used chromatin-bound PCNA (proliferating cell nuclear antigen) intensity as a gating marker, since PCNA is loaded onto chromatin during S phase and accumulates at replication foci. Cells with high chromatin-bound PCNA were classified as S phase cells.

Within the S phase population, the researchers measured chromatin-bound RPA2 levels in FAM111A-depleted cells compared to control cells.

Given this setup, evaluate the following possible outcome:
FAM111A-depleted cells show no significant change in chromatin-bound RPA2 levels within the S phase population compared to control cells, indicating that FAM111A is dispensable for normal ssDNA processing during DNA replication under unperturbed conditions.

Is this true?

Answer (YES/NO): NO